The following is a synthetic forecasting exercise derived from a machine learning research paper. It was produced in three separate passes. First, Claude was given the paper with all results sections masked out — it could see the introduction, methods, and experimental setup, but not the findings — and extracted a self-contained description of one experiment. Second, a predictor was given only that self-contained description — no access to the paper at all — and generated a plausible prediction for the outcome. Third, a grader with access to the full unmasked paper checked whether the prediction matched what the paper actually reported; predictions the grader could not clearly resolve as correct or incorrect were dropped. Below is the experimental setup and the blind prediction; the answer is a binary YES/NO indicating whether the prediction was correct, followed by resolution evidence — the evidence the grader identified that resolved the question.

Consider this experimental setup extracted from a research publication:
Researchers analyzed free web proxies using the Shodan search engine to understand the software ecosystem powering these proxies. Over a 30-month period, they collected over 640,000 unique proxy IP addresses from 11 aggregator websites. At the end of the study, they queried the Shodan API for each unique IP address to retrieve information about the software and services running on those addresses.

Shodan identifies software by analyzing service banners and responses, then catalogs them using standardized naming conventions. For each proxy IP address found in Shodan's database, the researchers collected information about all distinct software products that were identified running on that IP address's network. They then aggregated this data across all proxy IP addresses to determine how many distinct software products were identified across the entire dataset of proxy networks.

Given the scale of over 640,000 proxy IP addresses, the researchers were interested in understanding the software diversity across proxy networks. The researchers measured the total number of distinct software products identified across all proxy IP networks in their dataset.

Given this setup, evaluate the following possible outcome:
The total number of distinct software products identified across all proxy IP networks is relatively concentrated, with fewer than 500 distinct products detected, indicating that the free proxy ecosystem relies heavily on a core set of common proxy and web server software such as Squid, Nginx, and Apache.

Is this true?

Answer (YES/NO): NO